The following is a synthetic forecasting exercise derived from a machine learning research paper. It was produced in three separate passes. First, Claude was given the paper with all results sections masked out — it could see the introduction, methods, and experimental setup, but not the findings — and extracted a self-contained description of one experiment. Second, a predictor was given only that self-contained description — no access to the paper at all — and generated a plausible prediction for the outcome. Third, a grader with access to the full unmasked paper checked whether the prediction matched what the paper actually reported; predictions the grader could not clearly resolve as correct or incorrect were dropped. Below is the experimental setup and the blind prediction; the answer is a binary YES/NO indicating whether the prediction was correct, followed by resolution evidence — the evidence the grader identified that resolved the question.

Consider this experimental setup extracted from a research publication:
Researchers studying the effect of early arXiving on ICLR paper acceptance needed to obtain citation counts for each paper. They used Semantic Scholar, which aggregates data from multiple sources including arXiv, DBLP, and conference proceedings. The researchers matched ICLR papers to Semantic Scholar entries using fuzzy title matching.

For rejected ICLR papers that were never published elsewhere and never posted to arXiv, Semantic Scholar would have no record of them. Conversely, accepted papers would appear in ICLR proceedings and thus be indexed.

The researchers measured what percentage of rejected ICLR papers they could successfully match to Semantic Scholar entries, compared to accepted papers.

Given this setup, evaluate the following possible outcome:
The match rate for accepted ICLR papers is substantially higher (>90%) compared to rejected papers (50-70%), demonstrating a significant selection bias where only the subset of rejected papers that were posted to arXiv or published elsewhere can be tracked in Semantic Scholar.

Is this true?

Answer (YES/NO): NO